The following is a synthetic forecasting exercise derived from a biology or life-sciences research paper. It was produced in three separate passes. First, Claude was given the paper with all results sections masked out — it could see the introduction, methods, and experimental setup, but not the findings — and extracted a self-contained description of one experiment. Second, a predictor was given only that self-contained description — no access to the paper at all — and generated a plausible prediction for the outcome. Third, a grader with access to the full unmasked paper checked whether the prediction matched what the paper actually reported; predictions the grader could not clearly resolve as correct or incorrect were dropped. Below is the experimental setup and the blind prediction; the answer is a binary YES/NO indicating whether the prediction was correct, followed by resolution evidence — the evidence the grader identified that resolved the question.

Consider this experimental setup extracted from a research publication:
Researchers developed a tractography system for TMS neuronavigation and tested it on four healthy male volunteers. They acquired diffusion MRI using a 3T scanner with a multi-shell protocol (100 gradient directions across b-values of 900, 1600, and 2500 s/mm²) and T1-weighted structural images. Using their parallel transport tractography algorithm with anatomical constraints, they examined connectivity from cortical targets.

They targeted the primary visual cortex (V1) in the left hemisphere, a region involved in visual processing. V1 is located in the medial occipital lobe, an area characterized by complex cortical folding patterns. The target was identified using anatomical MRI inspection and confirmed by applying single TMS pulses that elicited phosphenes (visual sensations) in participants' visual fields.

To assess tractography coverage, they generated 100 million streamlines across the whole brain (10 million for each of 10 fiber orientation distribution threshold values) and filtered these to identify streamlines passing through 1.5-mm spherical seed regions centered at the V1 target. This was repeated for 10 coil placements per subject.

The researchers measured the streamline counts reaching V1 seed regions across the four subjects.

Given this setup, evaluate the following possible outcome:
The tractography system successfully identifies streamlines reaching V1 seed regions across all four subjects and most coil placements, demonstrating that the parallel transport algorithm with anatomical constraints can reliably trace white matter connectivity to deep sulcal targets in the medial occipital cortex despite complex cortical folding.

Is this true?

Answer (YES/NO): NO